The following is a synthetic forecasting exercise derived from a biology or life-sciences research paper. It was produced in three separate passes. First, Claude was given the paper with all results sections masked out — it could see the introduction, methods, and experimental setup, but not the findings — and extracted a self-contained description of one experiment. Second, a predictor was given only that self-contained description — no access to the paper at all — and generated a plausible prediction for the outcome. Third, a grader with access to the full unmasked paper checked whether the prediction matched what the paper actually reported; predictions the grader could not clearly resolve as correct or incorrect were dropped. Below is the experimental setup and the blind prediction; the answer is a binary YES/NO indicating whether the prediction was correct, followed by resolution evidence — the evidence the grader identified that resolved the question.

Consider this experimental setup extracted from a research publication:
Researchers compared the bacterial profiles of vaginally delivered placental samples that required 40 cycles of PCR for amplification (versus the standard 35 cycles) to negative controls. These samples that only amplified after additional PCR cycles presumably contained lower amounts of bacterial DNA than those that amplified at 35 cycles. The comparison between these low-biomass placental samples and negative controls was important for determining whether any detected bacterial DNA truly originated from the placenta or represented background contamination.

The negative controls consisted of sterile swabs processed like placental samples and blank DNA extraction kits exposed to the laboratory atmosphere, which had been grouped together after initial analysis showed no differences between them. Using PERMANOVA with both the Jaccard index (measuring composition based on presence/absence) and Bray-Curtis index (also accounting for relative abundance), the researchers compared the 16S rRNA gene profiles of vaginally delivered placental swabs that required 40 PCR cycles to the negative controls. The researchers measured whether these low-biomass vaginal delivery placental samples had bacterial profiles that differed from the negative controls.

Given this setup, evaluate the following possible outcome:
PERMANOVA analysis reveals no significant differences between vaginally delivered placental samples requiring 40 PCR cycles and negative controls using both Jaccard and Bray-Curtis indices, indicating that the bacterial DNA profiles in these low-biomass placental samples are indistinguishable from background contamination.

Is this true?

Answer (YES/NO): YES